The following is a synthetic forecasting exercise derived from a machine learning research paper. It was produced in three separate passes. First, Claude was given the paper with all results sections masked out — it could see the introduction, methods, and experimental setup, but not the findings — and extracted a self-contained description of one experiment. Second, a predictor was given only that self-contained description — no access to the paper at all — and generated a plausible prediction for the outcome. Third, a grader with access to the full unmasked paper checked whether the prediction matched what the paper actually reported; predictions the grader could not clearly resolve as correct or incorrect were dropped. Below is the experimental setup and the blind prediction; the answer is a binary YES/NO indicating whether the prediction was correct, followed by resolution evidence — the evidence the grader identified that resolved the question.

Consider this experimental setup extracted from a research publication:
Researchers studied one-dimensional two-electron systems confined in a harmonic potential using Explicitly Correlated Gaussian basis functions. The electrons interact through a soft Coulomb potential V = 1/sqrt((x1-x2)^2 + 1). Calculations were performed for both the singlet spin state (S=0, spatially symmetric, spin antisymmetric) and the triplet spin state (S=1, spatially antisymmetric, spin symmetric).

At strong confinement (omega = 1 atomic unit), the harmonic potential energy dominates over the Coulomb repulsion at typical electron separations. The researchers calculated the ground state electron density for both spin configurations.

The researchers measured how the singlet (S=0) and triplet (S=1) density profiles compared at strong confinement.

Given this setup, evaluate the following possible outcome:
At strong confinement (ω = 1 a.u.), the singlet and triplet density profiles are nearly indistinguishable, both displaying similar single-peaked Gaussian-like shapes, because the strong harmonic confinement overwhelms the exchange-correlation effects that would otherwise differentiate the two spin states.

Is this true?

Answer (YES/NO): NO